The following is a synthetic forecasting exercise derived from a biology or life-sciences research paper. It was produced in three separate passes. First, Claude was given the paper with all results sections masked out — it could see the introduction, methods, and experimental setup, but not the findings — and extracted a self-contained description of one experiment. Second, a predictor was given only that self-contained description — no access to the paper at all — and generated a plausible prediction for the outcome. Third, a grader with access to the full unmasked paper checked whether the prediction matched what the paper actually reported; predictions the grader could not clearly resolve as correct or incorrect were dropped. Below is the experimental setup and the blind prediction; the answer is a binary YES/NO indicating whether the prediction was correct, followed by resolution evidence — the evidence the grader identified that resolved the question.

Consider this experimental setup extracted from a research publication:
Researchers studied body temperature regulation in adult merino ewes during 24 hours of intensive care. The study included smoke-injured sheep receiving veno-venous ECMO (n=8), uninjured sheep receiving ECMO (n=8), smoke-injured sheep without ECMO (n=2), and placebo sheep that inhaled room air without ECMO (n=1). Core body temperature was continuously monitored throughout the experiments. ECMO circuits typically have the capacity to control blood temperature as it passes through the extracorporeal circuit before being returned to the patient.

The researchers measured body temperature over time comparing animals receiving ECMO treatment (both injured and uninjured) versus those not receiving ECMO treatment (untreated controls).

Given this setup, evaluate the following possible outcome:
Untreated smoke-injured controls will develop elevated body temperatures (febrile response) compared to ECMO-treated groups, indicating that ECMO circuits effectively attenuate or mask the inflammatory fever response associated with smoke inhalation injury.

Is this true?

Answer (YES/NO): NO